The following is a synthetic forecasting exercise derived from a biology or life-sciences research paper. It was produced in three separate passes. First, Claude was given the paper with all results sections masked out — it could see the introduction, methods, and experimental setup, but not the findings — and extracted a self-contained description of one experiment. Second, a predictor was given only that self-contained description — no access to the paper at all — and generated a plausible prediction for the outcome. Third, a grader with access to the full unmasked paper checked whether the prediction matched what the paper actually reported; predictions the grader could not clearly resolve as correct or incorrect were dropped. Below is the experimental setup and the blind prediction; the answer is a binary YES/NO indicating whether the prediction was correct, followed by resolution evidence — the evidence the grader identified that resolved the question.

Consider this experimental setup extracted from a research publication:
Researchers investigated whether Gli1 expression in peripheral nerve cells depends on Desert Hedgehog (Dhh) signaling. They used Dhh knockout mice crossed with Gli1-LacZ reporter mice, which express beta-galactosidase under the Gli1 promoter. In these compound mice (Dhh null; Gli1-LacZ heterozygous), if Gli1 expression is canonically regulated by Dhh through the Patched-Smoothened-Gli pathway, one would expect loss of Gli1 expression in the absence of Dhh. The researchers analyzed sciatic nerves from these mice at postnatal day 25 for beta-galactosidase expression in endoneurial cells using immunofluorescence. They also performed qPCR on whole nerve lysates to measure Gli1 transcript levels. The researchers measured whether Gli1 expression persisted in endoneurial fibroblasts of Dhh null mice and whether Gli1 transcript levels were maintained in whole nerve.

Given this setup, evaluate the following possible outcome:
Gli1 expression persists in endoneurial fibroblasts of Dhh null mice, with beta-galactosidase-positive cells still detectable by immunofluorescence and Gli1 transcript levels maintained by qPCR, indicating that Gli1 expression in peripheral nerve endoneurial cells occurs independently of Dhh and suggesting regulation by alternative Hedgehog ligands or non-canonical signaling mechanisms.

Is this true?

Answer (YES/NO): YES